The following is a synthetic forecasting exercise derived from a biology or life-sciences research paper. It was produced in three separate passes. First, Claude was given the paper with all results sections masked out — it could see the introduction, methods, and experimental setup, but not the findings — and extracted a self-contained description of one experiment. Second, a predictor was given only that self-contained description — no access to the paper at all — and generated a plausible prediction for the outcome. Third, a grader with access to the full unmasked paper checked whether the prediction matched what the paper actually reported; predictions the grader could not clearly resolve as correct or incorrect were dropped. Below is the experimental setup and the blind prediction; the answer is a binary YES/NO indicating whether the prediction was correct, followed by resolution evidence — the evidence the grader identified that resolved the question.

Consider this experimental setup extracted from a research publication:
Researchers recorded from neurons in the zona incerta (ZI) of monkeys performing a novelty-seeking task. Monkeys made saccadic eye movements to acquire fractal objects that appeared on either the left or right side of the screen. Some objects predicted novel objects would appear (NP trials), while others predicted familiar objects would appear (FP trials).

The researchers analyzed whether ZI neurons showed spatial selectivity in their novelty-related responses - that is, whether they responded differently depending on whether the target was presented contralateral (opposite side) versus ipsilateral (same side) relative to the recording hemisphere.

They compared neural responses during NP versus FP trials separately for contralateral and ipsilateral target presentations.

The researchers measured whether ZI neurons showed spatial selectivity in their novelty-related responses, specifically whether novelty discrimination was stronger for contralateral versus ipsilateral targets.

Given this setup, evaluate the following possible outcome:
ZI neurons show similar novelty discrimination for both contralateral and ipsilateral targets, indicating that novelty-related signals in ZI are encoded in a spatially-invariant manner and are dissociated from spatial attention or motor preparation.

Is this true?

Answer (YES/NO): NO